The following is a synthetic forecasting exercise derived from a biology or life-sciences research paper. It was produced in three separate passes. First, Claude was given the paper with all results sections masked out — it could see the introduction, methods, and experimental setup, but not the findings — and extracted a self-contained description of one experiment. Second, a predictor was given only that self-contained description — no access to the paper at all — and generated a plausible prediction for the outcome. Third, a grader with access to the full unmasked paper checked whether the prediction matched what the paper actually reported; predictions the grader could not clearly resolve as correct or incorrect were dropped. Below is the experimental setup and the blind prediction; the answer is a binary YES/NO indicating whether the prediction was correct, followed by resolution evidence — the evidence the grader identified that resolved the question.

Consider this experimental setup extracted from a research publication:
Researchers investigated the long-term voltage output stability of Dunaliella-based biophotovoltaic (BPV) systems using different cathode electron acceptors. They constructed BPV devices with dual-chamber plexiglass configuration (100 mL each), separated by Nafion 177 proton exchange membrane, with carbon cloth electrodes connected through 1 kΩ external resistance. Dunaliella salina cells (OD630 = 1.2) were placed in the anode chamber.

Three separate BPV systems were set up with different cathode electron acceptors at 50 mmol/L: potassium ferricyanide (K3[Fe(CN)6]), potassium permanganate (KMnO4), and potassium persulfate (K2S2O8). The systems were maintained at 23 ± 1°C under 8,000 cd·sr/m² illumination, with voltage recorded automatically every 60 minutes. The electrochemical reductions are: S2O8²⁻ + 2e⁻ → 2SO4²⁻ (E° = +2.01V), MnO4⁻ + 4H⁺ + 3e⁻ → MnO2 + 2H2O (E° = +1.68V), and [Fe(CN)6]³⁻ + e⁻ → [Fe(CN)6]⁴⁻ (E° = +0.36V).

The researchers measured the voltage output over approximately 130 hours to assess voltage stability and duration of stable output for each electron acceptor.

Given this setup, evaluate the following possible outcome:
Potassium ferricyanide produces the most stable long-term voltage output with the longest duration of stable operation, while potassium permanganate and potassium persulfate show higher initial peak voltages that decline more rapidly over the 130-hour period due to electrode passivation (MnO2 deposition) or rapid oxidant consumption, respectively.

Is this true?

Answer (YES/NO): NO